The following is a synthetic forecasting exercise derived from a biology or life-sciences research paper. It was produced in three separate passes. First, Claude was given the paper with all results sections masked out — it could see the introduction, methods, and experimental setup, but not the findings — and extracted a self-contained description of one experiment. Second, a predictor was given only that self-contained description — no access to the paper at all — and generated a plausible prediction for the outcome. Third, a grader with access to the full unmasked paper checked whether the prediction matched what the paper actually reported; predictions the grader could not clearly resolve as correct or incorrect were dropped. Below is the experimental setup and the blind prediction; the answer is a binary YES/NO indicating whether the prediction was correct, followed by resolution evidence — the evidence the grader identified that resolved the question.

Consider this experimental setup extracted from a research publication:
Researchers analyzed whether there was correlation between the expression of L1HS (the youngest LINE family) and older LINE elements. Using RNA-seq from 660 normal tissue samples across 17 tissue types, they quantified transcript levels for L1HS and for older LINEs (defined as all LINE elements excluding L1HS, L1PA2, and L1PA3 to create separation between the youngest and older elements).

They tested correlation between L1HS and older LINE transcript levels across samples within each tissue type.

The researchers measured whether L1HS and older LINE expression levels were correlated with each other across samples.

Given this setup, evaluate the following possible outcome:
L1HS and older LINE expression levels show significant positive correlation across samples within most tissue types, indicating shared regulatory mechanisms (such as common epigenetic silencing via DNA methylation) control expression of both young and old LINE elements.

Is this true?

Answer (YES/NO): YES